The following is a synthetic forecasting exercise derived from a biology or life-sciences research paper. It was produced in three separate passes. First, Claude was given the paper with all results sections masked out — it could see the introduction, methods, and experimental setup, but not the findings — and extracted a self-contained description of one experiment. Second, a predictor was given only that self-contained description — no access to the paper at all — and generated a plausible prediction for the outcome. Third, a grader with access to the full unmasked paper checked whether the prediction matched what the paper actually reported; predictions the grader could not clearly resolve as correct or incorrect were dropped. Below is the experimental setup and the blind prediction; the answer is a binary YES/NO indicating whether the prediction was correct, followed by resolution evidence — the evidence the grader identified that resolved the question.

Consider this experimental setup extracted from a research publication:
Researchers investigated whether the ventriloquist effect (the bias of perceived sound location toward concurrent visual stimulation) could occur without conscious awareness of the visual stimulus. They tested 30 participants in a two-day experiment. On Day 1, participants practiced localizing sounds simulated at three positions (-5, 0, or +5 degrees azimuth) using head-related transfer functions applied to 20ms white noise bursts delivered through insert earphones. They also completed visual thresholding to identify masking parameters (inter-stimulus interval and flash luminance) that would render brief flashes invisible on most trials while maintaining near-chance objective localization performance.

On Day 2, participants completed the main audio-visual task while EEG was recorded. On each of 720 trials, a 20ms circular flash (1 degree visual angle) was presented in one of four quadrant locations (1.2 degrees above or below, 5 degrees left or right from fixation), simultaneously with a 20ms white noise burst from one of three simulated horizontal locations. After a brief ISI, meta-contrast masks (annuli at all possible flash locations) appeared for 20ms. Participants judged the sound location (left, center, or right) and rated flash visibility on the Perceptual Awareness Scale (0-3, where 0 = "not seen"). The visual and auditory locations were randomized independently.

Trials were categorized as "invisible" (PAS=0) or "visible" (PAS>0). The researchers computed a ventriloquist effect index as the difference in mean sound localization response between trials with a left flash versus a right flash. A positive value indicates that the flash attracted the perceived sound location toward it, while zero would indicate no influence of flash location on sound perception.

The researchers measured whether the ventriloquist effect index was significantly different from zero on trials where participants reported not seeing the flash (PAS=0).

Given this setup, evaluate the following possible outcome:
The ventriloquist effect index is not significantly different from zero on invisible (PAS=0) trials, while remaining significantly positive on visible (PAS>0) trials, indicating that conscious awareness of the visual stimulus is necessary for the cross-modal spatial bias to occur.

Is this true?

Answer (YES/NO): NO